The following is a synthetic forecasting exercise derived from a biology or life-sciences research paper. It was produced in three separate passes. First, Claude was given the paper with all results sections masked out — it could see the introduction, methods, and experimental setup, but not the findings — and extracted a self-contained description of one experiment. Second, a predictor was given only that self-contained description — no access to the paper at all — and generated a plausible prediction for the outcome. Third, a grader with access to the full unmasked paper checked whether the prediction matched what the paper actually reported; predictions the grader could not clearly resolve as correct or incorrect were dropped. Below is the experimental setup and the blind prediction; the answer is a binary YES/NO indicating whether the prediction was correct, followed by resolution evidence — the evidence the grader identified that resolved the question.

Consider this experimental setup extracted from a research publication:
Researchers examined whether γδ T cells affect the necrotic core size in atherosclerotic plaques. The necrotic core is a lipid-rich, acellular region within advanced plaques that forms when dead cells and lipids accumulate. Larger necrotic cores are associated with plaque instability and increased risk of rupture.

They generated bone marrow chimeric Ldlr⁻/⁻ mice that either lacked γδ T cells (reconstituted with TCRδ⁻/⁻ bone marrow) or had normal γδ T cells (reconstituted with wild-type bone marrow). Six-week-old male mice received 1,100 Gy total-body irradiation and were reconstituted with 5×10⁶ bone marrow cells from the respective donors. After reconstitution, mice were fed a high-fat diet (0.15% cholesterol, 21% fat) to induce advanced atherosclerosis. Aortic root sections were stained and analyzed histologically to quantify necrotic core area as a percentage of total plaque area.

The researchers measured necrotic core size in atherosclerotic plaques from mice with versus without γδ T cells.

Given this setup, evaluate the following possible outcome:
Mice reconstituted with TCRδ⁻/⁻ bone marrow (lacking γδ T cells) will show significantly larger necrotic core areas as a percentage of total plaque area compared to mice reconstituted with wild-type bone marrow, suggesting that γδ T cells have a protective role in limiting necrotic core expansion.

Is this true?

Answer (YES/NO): NO